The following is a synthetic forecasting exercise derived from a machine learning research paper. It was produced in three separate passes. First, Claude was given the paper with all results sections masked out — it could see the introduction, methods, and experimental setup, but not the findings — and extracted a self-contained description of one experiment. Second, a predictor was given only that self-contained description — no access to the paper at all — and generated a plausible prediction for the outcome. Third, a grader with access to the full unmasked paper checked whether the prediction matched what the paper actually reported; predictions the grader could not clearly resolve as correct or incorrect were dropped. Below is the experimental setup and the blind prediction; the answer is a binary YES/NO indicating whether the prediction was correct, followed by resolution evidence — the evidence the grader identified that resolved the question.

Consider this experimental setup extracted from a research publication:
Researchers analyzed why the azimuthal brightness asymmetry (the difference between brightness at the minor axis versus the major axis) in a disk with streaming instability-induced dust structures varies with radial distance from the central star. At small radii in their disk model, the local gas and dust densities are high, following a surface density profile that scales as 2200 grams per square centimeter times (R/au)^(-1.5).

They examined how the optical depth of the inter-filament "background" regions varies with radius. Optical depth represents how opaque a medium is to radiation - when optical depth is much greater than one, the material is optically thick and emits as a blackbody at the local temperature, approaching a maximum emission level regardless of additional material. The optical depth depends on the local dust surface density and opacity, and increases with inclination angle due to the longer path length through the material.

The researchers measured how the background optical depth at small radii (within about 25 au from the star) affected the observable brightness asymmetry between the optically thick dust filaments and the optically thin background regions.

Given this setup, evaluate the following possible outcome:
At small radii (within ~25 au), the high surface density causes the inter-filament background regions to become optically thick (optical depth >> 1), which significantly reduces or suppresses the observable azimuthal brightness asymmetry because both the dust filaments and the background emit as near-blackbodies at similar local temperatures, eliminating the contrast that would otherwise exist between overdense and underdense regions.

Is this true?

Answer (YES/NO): YES